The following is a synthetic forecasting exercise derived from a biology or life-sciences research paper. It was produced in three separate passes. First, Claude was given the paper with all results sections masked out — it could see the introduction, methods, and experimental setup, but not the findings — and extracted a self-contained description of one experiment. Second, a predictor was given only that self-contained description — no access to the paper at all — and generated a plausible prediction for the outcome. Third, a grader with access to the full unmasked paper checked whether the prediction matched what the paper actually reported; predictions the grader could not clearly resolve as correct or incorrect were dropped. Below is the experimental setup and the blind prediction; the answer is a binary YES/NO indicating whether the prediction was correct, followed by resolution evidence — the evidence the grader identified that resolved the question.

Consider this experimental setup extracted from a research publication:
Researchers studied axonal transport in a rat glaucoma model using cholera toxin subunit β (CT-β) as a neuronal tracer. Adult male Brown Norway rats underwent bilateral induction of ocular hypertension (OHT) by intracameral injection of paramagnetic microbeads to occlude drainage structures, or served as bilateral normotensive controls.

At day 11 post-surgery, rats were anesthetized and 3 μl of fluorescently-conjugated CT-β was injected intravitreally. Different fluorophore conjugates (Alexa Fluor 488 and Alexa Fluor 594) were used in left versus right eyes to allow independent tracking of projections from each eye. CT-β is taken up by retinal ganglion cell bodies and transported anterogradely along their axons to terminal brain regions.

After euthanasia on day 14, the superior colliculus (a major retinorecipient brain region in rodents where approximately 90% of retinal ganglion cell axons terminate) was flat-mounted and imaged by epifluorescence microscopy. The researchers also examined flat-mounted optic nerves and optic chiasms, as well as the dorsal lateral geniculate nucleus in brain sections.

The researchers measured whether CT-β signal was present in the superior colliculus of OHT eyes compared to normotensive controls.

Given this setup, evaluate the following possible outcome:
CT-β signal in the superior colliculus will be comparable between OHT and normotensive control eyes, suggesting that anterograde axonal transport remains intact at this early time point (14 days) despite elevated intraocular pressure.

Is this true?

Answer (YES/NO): NO